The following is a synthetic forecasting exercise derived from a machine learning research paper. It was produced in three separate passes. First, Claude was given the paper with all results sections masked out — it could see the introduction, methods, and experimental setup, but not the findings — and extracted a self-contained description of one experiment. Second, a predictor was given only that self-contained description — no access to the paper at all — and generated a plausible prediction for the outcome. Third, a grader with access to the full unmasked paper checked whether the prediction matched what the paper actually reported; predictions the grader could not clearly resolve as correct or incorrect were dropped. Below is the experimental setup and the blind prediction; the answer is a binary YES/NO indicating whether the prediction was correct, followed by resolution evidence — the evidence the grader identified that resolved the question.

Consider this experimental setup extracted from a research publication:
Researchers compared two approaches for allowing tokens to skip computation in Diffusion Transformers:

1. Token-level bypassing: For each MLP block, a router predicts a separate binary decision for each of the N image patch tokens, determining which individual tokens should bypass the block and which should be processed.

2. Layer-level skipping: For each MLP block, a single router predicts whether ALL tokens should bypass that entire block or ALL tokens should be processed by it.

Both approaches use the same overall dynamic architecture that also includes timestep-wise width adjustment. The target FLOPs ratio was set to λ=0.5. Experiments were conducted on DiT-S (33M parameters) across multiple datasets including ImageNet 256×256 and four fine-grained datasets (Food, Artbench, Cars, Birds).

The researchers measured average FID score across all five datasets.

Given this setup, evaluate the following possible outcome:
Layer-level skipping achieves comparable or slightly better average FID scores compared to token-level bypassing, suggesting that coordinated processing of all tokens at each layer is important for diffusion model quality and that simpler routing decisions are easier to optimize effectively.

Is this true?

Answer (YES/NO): NO